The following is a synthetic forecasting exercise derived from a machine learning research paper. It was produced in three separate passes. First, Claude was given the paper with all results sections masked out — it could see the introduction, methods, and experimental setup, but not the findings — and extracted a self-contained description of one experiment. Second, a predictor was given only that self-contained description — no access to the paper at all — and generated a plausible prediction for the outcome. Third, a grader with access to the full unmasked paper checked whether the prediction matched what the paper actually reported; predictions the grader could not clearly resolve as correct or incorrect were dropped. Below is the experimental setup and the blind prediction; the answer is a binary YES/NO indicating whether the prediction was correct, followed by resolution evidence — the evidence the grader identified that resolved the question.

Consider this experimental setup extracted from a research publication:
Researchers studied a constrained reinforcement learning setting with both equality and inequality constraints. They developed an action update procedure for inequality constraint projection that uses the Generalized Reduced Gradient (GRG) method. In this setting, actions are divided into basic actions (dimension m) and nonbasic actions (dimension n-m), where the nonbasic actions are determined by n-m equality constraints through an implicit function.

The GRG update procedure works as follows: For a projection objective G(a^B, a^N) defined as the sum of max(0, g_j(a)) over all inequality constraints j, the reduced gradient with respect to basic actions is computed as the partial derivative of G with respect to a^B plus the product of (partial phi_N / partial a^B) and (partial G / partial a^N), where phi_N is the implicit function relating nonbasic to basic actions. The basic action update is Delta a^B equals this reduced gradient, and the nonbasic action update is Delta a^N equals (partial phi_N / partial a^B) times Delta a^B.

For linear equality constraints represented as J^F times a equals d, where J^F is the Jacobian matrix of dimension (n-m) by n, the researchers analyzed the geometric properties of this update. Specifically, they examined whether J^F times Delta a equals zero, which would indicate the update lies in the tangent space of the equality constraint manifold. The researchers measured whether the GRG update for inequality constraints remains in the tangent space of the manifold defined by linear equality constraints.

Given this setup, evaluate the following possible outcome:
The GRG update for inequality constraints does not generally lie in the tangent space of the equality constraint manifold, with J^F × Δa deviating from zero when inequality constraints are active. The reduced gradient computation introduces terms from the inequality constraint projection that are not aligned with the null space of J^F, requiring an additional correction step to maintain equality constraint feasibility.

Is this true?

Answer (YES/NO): NO